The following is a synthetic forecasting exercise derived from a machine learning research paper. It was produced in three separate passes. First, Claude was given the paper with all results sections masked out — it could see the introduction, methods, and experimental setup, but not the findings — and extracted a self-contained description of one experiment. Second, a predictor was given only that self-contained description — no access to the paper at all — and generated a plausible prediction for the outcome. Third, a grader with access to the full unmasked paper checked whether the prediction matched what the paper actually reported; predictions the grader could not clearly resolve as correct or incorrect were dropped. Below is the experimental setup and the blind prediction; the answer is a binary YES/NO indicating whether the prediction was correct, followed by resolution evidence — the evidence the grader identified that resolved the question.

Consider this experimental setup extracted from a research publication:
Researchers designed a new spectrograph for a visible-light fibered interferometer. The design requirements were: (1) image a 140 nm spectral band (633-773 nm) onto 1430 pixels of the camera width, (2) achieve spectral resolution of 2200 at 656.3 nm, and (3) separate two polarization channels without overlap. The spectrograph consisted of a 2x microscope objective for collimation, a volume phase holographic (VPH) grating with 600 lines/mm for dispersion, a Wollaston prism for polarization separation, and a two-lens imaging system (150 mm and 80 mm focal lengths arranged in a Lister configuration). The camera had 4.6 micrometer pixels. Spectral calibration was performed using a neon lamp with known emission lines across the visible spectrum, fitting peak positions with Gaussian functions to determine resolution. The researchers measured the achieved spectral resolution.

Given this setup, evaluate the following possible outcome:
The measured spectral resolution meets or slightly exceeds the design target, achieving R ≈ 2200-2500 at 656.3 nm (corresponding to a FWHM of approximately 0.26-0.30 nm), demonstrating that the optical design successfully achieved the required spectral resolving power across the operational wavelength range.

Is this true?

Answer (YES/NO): NO